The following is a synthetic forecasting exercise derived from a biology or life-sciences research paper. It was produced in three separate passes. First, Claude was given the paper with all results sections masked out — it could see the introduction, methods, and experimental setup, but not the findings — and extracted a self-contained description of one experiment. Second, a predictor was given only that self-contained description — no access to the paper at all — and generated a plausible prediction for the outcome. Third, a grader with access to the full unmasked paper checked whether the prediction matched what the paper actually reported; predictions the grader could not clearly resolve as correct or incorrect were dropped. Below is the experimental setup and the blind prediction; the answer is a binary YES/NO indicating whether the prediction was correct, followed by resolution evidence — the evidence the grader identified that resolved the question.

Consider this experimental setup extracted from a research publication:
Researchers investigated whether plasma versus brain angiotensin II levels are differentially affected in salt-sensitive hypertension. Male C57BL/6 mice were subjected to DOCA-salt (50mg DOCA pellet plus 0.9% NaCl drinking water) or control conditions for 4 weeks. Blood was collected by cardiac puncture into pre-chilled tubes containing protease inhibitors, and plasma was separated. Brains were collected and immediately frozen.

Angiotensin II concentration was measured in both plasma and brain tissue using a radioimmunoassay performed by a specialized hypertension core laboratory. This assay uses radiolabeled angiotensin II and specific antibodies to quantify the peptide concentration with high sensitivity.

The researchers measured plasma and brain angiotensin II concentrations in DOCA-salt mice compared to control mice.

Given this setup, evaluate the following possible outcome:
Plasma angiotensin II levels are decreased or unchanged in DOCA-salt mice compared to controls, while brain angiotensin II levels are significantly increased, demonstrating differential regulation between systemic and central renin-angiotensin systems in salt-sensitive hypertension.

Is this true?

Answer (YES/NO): YES